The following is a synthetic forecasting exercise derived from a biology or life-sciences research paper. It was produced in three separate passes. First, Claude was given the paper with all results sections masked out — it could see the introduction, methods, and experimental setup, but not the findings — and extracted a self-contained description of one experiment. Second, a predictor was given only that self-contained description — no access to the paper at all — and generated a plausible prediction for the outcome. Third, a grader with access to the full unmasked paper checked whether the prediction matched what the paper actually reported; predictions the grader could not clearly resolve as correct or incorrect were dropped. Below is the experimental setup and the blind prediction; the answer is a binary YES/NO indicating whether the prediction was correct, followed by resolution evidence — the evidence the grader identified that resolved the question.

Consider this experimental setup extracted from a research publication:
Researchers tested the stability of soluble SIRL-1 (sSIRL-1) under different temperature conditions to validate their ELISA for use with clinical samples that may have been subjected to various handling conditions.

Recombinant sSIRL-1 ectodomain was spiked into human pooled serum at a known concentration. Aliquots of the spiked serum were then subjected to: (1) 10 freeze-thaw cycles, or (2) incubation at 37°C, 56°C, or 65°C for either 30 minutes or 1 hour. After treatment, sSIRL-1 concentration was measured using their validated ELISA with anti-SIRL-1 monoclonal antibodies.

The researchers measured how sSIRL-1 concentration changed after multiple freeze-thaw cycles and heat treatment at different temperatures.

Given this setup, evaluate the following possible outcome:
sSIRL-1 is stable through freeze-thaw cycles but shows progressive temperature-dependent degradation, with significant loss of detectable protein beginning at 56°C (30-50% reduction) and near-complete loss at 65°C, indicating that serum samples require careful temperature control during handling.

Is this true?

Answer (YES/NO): NO